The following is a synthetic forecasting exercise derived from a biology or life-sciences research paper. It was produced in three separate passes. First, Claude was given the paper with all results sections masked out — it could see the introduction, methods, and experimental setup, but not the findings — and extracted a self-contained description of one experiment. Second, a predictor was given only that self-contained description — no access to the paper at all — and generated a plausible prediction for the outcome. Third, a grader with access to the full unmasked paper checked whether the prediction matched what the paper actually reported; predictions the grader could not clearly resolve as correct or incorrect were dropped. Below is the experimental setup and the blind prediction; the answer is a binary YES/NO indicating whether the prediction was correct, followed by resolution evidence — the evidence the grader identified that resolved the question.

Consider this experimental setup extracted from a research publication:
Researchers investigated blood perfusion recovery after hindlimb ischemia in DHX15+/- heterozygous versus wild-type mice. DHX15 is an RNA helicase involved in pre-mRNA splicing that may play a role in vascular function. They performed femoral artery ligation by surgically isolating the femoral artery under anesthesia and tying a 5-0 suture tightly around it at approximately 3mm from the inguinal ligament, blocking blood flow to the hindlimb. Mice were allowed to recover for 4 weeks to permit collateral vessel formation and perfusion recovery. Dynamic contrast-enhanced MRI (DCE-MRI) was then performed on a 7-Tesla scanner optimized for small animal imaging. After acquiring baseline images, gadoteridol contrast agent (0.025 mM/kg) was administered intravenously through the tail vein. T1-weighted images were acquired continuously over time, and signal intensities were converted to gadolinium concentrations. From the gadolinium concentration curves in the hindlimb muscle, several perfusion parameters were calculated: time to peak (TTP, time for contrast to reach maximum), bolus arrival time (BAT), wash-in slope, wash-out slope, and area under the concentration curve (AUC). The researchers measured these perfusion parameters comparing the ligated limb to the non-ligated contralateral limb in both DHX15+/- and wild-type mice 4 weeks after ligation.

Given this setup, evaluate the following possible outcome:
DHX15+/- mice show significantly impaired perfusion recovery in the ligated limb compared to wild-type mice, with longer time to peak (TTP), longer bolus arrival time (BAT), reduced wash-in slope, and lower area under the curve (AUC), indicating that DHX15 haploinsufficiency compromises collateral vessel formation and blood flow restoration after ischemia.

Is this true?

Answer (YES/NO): NO